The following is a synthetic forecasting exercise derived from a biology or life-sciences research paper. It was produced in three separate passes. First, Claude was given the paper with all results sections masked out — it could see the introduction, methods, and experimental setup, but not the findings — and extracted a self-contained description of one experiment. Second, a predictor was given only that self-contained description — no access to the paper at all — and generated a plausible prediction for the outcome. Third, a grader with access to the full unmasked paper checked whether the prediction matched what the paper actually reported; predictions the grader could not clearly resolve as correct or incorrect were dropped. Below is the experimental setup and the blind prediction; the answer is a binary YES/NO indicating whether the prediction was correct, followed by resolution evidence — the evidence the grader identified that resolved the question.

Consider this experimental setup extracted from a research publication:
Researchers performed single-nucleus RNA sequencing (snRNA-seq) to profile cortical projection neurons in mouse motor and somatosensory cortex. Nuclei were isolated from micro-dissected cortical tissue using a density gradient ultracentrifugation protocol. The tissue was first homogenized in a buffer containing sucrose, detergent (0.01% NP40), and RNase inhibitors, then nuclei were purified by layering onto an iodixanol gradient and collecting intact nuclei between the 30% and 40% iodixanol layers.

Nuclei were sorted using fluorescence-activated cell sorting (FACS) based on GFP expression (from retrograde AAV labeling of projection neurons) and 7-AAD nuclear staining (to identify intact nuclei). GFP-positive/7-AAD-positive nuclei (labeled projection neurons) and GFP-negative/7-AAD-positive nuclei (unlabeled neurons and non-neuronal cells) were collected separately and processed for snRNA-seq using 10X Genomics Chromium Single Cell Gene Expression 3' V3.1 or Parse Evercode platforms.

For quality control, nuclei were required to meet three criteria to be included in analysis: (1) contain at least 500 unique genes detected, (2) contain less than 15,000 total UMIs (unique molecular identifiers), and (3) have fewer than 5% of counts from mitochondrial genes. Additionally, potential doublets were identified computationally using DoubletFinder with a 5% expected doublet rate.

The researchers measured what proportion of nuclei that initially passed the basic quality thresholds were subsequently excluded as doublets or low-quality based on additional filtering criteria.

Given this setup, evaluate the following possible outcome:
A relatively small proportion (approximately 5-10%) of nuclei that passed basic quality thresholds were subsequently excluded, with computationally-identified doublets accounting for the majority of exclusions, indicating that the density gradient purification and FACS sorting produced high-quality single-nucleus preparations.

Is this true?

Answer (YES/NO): YES